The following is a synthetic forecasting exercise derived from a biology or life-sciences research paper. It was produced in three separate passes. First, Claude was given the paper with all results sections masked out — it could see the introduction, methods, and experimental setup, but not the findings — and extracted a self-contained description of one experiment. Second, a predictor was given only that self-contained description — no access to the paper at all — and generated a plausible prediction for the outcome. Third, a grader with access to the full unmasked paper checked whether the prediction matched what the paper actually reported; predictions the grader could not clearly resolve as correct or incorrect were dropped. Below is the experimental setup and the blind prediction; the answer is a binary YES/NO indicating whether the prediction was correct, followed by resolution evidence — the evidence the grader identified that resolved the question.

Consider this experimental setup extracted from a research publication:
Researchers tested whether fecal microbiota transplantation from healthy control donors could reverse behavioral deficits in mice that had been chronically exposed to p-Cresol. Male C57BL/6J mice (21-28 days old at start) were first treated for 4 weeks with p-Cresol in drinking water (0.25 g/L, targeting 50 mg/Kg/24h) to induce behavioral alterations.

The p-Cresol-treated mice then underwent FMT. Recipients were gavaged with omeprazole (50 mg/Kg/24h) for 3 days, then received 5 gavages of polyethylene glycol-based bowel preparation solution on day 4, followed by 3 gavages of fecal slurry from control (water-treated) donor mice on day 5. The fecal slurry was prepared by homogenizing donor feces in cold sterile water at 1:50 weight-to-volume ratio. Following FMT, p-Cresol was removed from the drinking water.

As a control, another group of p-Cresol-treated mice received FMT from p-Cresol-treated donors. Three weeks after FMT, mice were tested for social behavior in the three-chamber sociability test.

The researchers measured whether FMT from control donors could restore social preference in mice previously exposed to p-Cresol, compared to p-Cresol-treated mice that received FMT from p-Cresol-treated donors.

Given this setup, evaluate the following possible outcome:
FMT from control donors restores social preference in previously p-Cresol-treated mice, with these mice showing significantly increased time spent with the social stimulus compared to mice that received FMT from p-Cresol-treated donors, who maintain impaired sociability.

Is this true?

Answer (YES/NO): YES